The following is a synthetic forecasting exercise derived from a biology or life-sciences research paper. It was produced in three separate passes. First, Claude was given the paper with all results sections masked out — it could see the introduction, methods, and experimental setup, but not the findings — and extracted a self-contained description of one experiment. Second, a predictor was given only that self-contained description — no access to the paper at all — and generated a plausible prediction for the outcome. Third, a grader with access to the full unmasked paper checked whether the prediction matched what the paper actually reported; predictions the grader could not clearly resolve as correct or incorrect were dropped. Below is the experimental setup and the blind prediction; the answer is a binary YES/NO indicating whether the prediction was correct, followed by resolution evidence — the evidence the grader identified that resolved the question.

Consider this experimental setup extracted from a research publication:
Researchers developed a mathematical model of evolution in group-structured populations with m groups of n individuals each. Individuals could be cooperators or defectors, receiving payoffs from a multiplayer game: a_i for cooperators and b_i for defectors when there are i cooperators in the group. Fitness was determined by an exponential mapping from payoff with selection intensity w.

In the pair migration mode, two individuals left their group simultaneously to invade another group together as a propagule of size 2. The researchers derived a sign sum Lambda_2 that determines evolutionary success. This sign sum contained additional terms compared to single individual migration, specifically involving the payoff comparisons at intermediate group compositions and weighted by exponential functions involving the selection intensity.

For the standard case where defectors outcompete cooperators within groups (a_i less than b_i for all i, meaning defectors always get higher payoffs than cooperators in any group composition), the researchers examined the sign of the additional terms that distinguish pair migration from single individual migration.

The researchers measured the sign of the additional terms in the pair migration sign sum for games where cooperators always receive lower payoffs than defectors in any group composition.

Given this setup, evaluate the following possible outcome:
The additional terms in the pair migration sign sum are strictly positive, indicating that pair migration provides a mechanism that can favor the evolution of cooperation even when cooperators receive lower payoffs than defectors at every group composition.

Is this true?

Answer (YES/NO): YES